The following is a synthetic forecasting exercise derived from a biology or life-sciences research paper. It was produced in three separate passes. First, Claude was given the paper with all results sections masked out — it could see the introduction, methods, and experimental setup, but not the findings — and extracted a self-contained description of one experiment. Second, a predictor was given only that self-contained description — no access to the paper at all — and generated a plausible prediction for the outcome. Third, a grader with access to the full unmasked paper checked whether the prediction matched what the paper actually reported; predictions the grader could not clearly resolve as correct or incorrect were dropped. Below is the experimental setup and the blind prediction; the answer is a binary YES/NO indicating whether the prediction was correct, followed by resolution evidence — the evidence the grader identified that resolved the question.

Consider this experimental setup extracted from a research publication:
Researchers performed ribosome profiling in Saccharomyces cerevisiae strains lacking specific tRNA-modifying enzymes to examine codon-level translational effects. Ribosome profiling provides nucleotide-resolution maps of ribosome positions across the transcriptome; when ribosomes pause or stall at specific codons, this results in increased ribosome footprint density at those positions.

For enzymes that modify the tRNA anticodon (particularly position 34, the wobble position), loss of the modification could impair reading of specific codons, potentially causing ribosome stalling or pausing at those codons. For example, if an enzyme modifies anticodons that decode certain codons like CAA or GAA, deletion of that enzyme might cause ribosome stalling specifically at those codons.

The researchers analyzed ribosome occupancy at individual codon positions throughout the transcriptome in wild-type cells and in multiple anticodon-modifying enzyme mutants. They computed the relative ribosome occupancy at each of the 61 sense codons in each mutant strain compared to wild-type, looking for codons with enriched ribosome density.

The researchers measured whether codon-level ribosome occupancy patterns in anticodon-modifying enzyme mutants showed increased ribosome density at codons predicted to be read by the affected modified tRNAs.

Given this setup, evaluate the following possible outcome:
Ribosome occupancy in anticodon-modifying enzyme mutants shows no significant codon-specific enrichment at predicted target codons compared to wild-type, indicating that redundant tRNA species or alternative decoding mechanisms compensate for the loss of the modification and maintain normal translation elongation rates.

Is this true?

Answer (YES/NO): NO